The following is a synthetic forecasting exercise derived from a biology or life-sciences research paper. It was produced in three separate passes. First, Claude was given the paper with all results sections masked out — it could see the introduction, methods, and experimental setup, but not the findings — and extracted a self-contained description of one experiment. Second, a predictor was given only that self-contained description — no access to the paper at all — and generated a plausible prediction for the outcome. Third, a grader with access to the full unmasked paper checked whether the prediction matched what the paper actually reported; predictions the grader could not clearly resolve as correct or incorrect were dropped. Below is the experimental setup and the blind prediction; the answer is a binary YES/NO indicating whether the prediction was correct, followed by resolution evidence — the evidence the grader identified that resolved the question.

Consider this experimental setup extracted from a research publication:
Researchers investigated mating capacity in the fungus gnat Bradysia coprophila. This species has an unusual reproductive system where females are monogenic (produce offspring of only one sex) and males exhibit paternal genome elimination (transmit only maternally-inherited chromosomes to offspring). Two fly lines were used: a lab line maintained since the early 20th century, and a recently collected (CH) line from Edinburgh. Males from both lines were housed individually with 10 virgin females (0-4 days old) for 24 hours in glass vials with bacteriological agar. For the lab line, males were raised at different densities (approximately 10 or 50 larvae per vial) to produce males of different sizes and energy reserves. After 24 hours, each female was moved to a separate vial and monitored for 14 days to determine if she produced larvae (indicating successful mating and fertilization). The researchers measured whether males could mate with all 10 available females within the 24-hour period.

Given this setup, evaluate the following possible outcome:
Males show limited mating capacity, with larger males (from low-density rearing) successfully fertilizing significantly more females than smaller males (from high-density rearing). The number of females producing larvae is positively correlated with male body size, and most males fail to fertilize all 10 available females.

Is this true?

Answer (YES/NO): NO